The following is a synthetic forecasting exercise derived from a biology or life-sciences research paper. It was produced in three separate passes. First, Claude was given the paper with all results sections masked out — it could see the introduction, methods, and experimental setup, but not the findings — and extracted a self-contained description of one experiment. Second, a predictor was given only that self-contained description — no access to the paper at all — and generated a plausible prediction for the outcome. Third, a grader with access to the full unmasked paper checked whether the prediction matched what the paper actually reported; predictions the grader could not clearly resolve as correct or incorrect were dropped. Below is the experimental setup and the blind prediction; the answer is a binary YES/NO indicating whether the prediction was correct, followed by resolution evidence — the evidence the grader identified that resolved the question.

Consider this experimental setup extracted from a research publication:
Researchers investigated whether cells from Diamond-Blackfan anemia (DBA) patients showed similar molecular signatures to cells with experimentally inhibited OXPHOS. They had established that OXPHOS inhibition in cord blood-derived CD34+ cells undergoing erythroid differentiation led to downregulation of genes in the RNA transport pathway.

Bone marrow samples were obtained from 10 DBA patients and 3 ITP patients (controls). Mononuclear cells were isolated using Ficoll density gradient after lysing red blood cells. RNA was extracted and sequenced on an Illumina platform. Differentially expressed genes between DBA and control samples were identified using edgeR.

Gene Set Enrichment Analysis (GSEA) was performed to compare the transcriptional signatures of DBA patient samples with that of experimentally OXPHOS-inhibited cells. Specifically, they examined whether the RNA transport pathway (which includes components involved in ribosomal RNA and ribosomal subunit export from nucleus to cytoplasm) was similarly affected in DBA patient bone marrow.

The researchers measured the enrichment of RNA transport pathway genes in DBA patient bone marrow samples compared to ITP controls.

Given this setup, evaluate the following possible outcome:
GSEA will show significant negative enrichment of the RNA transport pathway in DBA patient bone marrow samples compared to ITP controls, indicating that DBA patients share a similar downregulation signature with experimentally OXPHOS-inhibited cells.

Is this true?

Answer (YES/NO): YES